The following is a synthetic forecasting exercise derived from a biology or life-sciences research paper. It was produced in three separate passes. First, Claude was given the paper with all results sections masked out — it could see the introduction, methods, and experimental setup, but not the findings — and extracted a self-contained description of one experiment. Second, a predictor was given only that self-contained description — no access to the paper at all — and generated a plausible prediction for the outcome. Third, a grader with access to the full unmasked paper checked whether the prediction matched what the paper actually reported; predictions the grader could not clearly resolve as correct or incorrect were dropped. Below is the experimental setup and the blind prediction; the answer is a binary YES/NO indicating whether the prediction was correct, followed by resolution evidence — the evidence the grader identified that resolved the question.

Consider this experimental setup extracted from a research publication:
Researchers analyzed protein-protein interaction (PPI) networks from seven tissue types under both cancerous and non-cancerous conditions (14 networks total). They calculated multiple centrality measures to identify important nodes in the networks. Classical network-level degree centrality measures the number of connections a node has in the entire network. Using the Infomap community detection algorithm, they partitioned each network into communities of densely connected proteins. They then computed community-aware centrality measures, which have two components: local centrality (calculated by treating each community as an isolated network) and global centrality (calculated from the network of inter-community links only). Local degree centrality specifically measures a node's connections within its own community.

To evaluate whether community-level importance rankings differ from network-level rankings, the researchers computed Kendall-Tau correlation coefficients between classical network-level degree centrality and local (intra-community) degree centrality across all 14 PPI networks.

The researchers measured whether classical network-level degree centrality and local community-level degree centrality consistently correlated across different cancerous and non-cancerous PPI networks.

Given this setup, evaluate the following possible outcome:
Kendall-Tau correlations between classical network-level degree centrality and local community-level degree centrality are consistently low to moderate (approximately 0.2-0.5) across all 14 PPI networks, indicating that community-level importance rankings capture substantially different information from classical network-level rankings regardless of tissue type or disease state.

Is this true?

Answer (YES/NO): NO